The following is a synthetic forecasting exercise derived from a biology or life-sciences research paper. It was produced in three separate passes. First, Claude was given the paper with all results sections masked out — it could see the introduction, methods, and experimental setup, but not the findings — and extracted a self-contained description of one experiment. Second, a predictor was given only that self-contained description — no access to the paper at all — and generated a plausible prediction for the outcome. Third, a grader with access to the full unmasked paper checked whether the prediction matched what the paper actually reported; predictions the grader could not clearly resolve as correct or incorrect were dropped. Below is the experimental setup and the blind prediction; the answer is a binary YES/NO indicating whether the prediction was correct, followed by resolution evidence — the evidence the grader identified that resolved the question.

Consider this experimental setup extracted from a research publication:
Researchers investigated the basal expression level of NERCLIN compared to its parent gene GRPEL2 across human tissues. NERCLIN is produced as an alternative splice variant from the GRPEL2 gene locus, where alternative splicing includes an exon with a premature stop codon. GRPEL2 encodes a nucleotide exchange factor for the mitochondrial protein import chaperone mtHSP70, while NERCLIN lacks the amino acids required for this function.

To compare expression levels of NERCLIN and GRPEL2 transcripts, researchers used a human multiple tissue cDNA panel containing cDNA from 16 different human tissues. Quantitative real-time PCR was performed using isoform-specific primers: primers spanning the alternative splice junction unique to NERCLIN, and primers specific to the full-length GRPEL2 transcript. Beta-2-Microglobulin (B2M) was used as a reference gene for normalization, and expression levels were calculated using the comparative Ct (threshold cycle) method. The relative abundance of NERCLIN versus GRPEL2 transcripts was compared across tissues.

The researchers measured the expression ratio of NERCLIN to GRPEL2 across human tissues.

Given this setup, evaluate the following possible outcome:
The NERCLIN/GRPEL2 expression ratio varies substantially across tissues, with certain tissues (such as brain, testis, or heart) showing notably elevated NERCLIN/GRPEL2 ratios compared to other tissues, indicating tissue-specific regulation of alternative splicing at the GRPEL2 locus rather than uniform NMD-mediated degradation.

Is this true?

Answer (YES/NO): NO